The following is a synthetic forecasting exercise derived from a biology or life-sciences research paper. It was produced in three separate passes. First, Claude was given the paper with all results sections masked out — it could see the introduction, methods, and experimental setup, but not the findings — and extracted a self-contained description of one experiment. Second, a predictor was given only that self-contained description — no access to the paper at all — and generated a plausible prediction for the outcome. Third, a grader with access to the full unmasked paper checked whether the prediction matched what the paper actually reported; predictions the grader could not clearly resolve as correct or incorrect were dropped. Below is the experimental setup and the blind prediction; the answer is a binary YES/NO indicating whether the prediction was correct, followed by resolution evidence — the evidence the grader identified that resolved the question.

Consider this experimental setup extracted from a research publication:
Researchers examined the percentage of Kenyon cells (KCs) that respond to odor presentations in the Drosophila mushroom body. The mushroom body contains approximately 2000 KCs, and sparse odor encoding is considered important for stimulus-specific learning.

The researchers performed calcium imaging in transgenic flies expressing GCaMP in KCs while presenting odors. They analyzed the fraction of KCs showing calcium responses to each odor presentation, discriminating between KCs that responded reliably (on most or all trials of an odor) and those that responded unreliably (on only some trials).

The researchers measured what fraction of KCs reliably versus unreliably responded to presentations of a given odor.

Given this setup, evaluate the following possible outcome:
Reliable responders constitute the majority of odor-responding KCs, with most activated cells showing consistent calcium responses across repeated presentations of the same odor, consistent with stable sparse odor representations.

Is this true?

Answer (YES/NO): NO